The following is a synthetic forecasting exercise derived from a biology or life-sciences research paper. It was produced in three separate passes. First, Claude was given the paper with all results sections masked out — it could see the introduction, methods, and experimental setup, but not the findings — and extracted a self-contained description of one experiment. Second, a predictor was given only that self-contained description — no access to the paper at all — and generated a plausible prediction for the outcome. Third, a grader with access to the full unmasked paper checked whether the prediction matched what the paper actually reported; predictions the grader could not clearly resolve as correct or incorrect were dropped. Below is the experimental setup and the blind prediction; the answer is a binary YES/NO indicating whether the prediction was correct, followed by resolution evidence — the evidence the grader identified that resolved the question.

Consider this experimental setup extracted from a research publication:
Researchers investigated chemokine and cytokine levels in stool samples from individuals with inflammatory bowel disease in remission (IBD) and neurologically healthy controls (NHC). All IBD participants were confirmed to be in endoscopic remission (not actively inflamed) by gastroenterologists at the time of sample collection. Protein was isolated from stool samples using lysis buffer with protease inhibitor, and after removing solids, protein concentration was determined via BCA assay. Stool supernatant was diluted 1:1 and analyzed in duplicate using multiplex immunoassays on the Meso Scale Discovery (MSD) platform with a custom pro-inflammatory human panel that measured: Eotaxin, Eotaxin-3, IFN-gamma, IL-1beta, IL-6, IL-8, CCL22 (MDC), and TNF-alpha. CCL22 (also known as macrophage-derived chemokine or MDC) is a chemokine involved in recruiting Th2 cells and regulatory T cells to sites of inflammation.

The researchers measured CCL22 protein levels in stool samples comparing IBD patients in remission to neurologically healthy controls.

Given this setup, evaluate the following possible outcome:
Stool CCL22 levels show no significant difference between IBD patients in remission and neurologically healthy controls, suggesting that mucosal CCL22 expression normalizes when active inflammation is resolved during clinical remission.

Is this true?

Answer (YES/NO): NO